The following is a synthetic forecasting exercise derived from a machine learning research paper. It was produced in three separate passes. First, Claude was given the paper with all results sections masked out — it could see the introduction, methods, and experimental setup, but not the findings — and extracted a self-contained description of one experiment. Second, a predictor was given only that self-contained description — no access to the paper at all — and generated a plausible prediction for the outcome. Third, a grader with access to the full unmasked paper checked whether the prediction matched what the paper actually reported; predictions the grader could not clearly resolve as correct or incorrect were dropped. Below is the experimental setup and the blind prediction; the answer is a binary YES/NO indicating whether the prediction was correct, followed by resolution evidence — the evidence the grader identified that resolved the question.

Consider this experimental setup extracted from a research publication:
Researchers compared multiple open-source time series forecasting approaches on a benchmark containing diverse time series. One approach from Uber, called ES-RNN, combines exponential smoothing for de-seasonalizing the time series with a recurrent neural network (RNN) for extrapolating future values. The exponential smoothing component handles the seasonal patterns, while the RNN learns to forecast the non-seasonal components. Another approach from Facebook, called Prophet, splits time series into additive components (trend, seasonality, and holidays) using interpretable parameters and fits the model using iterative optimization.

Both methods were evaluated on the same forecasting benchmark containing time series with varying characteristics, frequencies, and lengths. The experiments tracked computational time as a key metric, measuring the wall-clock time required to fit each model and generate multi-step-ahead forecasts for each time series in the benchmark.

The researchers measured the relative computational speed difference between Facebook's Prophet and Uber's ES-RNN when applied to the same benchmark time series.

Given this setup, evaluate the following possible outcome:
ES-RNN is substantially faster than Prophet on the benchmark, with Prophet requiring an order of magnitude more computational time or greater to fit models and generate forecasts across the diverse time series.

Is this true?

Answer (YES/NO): NO